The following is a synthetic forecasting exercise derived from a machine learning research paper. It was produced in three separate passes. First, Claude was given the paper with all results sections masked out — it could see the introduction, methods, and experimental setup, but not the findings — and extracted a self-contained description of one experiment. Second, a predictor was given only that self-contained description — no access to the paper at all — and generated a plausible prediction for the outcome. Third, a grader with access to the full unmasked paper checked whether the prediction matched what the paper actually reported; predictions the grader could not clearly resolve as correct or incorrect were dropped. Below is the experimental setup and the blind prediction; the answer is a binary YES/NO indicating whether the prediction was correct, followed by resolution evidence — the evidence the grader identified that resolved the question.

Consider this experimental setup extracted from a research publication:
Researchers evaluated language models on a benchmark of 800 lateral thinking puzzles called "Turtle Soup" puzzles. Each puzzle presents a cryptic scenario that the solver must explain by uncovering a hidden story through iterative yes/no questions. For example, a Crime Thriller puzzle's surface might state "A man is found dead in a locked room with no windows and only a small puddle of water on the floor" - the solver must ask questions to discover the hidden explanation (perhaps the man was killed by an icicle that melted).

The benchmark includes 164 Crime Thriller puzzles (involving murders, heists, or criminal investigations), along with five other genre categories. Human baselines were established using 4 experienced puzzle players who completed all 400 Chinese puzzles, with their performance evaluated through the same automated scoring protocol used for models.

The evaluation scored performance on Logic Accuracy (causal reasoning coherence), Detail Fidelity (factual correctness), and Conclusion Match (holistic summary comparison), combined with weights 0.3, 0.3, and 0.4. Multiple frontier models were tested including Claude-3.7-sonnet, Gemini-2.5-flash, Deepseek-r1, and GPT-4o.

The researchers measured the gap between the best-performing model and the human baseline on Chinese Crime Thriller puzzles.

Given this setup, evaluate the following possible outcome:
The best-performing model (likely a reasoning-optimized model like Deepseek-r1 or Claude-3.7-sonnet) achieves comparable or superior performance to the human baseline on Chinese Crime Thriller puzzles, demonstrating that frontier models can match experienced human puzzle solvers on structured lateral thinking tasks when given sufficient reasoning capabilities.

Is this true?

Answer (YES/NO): NO